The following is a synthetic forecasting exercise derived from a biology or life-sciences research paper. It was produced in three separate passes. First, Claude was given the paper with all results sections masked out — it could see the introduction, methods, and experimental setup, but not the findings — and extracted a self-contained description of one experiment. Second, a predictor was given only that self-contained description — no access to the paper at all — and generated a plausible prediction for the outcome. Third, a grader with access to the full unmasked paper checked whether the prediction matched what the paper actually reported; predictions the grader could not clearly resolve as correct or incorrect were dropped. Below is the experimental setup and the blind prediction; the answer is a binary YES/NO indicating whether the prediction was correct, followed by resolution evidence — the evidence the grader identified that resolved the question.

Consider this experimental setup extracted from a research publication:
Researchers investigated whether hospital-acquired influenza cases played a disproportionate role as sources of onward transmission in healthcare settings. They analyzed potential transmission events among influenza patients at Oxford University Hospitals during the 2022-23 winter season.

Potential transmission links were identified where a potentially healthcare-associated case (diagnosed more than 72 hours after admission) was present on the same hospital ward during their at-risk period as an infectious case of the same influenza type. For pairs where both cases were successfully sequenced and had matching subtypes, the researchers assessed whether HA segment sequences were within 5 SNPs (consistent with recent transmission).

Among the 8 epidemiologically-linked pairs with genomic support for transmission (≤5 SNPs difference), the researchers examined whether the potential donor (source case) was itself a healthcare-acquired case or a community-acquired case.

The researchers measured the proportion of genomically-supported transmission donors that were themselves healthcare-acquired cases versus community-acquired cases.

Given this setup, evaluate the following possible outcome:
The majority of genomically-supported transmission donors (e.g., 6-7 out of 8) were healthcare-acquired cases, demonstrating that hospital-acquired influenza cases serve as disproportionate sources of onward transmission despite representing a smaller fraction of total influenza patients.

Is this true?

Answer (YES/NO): NO